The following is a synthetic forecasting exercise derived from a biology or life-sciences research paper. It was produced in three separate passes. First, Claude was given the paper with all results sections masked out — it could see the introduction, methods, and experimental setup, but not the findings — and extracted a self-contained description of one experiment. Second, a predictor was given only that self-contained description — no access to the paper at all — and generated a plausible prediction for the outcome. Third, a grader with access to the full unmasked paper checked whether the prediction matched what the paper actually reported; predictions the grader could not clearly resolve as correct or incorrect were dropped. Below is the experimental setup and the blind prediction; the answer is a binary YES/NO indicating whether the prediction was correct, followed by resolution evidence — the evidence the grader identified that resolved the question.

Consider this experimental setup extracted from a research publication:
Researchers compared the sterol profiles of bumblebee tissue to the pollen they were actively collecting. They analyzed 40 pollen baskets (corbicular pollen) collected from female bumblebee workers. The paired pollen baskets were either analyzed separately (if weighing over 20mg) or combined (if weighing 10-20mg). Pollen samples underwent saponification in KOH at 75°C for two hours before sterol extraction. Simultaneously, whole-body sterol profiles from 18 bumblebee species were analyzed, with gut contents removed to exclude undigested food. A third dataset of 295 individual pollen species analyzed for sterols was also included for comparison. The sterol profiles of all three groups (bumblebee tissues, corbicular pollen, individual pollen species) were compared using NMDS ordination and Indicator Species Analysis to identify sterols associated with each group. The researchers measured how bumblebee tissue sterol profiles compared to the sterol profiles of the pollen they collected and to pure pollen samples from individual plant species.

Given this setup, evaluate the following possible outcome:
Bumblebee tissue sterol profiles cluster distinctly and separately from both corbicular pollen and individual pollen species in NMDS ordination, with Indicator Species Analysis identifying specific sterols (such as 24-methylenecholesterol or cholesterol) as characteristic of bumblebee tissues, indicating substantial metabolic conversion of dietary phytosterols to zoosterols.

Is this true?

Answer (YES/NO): NO